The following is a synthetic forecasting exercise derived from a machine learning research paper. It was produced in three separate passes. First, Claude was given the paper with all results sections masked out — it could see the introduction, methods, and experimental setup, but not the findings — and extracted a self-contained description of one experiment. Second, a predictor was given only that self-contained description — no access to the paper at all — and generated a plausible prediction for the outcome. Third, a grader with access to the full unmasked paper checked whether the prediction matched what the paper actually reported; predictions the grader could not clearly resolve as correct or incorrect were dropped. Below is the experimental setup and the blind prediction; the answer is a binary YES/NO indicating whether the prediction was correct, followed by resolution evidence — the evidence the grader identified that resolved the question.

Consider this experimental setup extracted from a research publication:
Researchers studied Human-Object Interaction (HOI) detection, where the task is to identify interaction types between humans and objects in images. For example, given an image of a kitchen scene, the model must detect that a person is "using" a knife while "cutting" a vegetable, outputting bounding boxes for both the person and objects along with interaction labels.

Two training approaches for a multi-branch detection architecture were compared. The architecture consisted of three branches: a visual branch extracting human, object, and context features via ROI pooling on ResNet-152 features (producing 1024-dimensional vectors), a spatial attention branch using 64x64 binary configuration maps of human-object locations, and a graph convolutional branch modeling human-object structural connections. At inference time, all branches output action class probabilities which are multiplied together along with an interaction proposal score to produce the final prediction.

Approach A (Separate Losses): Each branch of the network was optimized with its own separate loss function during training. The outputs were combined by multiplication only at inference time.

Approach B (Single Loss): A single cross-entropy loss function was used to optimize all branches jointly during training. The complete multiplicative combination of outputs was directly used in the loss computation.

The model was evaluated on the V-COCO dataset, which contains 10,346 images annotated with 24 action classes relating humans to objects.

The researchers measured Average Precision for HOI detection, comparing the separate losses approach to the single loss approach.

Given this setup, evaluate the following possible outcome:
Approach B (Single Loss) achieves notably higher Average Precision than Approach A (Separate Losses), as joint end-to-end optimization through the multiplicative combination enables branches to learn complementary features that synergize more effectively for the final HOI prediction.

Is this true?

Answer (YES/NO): YES